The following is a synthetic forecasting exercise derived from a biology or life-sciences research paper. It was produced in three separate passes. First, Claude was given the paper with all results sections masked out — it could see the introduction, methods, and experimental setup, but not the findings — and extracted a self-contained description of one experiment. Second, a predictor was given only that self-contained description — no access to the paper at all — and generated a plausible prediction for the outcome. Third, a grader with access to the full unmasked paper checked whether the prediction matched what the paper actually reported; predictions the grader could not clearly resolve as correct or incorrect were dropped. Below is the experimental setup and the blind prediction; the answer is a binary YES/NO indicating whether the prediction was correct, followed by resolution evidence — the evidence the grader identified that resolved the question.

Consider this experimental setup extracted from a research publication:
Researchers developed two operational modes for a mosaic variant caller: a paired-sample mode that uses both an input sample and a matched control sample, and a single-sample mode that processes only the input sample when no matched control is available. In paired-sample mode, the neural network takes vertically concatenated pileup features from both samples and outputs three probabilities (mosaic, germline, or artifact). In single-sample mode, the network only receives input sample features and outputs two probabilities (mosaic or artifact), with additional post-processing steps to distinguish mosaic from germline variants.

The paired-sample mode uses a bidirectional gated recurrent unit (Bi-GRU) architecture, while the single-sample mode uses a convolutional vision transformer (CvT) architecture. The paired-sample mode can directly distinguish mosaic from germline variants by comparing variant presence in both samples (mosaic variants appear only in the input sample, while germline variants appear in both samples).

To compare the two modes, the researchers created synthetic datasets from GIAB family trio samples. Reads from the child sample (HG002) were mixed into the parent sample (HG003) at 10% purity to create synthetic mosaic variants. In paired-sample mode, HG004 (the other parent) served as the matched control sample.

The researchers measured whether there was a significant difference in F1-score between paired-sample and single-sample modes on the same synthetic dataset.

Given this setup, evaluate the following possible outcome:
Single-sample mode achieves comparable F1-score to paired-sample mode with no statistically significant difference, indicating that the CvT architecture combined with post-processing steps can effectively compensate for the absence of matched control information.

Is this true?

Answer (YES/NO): NO